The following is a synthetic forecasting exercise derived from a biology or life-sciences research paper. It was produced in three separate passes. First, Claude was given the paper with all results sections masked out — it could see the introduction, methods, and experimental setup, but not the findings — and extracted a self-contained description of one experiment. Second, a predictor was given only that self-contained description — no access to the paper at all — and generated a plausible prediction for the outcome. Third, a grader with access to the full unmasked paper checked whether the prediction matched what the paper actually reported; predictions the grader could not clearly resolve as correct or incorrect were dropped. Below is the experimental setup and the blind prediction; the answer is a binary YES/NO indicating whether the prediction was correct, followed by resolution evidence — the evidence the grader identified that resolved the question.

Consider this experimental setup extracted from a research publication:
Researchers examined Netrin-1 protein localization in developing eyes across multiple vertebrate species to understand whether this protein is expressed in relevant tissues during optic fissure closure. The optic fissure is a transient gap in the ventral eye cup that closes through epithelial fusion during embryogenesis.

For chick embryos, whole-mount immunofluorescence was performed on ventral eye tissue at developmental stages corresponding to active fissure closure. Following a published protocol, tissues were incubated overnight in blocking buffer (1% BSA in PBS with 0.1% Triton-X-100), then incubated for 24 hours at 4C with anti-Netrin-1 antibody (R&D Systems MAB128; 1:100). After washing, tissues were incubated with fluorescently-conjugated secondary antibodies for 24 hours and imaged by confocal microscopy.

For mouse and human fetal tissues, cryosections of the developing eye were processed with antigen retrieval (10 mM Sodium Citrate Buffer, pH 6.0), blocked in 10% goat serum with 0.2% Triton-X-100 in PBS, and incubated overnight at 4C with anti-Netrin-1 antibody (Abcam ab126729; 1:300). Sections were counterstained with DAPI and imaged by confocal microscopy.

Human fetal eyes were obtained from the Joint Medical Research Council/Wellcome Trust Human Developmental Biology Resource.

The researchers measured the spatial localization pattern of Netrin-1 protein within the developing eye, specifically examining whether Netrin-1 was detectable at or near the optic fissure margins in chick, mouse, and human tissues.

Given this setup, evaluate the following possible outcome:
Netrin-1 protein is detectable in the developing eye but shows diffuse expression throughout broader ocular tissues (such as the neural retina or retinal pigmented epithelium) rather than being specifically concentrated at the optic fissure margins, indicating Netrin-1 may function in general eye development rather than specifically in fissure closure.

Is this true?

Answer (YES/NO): NO